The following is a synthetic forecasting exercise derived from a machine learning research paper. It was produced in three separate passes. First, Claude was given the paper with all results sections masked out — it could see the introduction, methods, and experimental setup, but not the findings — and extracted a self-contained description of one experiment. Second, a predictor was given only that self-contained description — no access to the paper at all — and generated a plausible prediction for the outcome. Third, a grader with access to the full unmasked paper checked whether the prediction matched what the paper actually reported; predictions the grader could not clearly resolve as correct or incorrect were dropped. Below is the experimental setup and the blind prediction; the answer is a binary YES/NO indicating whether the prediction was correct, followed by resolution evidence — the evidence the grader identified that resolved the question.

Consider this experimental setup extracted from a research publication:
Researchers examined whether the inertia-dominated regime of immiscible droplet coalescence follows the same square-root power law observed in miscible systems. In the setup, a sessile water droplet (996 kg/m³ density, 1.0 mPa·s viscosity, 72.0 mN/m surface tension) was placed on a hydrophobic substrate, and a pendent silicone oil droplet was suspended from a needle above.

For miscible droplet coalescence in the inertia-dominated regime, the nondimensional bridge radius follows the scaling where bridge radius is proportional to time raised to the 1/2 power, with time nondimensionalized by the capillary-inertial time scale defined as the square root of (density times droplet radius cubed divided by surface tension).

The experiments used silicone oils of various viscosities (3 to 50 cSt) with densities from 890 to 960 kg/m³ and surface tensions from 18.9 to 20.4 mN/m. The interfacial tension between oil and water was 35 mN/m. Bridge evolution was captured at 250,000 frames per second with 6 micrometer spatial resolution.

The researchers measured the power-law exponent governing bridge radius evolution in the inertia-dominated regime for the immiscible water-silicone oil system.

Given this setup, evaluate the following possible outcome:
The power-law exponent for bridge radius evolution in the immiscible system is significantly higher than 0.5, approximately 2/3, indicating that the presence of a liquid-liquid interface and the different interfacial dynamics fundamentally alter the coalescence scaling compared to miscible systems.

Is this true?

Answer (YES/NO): NO